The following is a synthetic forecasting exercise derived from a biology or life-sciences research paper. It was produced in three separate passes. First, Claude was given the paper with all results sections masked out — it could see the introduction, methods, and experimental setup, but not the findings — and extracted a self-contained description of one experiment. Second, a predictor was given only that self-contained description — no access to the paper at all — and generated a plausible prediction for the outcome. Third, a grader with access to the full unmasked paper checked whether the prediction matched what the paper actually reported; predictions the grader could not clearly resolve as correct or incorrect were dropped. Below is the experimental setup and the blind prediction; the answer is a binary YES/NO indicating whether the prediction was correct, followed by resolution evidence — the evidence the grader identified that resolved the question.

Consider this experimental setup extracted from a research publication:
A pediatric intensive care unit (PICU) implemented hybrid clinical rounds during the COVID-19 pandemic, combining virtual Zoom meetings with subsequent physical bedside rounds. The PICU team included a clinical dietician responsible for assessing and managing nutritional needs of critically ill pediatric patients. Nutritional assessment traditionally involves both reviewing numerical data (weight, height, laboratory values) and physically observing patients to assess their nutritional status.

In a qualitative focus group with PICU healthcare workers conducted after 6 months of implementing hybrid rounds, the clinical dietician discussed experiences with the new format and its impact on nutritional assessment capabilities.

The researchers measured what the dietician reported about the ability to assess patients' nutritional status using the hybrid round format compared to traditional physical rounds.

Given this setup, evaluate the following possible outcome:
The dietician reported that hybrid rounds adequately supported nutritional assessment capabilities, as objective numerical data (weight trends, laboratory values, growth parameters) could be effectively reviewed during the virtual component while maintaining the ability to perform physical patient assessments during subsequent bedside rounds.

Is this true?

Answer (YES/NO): NO